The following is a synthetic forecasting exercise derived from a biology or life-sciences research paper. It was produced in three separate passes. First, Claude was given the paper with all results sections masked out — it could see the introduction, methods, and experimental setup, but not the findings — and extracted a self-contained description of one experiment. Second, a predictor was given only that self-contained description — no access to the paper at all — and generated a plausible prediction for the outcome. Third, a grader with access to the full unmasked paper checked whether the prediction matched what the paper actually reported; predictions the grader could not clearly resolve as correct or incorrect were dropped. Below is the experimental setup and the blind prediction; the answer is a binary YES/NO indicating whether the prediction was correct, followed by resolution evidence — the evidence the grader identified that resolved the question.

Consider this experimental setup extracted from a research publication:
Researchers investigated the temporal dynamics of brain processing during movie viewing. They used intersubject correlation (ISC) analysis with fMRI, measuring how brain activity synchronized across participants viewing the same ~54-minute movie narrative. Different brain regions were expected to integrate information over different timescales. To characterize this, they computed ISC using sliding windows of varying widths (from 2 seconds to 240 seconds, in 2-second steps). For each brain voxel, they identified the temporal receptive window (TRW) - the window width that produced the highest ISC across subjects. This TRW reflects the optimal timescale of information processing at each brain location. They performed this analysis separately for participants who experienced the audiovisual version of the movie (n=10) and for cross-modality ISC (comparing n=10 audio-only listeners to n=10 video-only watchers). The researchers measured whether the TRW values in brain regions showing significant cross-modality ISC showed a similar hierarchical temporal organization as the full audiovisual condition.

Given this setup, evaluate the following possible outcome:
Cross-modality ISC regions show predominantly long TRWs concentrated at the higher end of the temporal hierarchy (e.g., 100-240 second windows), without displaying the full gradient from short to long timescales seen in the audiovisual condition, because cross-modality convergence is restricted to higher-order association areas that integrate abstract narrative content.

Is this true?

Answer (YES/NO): NO